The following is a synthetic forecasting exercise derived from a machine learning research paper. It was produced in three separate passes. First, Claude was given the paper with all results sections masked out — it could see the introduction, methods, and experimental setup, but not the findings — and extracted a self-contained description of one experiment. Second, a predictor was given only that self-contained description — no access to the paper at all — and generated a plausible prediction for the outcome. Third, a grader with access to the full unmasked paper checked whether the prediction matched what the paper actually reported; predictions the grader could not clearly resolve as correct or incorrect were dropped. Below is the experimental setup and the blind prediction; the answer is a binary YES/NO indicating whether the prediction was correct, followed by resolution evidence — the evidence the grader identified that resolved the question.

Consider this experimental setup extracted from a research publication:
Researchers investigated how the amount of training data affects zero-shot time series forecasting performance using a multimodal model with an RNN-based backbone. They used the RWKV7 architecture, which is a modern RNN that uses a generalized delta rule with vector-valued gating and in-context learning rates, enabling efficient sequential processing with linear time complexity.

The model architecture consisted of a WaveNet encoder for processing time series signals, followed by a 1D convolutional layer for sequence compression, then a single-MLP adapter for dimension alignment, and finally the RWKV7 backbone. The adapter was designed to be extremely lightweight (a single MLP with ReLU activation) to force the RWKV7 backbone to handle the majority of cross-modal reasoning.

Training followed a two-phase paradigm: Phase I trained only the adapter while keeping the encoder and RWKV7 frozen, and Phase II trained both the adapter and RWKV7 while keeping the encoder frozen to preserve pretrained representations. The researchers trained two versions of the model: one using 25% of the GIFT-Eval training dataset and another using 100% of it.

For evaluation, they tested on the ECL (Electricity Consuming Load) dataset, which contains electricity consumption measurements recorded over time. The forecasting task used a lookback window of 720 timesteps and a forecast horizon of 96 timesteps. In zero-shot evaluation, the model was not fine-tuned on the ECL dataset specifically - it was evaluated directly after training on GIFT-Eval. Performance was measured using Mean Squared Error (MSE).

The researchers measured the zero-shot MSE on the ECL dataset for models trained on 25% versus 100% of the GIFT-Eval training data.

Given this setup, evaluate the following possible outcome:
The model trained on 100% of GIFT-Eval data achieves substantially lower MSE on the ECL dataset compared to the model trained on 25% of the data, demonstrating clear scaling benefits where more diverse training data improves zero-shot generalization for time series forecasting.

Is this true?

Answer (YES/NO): NO